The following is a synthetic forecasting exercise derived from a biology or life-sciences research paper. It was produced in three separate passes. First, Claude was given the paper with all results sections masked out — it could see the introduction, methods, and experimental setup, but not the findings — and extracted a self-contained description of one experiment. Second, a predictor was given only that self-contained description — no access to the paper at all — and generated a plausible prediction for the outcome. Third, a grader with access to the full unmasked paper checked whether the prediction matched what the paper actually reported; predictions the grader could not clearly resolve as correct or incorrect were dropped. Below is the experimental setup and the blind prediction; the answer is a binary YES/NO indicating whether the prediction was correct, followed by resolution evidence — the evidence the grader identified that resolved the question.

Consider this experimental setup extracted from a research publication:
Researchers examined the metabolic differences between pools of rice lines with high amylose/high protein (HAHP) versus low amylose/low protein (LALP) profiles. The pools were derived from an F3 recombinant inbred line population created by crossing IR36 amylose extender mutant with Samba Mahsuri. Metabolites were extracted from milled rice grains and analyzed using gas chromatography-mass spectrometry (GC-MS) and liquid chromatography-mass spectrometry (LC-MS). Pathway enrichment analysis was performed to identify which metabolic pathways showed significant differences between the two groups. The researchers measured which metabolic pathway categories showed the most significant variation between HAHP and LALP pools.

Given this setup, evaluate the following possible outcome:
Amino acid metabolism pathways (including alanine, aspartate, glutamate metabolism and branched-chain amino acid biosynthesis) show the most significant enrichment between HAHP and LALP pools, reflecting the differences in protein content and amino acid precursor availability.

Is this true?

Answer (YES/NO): YES